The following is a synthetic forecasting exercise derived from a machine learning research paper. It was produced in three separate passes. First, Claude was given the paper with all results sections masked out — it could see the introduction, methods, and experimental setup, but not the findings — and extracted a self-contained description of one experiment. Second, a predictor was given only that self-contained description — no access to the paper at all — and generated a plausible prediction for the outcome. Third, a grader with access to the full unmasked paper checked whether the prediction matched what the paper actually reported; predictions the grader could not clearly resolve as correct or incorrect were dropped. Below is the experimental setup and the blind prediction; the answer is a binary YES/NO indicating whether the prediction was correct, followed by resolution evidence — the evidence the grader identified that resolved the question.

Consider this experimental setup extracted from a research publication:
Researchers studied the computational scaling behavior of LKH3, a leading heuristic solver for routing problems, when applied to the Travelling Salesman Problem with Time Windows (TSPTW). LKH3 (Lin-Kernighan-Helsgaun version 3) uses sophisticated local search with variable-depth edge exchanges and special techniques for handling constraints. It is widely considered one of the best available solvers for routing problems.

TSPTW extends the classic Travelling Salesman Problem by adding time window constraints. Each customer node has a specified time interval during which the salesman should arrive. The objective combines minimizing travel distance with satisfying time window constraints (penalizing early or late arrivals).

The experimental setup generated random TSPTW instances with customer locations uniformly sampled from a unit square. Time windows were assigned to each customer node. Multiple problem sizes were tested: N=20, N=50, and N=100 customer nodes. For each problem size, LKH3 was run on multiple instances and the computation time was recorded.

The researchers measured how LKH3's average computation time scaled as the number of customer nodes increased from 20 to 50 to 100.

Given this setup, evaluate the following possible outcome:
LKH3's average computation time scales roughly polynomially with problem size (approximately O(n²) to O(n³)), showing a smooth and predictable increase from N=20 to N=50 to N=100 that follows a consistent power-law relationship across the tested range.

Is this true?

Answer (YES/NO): NO